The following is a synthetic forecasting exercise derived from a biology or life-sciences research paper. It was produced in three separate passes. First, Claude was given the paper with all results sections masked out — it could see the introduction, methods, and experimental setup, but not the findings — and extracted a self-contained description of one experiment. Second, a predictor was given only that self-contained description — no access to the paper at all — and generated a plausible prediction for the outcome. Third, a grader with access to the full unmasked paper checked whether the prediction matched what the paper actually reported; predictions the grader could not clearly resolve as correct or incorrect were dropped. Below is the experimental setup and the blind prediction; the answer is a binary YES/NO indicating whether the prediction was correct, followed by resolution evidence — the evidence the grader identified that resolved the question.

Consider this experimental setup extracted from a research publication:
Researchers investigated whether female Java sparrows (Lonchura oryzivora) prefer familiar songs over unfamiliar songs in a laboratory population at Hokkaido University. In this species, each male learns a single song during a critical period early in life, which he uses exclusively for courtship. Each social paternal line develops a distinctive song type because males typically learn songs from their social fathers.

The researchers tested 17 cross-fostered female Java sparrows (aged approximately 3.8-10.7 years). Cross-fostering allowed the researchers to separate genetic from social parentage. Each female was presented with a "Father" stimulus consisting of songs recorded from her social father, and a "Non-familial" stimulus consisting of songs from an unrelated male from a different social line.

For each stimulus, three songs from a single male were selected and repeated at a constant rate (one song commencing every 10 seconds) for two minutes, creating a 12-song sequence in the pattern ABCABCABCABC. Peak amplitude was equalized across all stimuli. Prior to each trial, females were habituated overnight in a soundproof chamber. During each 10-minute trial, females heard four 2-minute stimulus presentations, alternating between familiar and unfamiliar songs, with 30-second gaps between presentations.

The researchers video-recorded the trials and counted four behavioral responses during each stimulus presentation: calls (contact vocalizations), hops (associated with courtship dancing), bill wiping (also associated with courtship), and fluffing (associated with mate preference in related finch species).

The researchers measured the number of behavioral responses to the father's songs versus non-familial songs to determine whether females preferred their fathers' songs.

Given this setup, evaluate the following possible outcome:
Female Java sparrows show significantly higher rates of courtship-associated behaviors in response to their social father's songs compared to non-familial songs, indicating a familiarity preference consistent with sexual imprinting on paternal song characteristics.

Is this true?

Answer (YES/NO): YES